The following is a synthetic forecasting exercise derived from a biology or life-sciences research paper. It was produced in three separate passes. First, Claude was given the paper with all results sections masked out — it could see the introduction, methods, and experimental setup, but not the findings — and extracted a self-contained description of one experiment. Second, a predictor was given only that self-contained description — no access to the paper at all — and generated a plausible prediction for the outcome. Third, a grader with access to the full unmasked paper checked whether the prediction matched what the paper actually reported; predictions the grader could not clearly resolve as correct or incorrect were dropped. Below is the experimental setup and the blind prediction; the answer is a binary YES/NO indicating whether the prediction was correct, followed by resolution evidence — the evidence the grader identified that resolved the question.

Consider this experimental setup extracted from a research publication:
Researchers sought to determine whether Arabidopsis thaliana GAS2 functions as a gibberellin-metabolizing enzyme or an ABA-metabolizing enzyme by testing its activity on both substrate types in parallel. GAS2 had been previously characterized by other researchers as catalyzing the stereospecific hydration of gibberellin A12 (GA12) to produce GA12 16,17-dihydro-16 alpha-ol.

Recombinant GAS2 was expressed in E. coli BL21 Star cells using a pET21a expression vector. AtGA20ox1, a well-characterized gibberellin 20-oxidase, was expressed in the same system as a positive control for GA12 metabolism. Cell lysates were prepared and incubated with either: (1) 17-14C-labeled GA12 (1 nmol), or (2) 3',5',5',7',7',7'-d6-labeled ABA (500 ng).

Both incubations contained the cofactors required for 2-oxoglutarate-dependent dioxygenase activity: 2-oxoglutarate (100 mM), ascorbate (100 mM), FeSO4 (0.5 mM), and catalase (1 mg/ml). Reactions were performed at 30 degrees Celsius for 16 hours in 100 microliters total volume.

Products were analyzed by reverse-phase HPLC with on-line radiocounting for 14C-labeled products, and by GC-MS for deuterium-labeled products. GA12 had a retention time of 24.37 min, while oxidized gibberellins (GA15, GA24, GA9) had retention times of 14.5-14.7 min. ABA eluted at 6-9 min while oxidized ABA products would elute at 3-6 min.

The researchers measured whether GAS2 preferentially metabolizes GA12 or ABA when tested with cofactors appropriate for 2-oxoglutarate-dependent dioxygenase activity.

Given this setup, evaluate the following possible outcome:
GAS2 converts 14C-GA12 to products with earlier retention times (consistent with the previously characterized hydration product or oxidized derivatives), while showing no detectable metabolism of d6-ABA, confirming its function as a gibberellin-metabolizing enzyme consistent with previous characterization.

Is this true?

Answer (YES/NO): NO